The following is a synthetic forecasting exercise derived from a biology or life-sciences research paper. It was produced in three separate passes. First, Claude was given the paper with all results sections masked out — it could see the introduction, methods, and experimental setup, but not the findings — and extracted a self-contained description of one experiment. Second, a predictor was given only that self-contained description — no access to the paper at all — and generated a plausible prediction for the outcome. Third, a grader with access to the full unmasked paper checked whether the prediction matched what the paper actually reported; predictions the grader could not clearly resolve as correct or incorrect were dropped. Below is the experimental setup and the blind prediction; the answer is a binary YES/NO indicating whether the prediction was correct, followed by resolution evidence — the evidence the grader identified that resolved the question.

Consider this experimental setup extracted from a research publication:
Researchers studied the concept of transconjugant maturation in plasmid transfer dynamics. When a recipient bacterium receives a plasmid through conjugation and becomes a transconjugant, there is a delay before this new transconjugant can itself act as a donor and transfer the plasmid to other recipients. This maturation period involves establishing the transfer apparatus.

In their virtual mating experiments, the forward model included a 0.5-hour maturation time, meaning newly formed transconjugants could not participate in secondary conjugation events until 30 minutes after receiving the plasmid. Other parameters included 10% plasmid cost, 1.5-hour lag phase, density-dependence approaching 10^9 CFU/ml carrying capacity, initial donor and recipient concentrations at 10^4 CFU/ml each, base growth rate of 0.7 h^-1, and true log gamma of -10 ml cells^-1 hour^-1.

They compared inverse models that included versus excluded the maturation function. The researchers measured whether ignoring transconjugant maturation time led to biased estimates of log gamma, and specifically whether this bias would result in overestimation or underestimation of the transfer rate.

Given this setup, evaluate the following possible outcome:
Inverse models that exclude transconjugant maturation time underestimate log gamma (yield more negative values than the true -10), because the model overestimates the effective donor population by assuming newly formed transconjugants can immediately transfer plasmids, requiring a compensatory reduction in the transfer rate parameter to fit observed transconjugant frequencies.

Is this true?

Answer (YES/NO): NO